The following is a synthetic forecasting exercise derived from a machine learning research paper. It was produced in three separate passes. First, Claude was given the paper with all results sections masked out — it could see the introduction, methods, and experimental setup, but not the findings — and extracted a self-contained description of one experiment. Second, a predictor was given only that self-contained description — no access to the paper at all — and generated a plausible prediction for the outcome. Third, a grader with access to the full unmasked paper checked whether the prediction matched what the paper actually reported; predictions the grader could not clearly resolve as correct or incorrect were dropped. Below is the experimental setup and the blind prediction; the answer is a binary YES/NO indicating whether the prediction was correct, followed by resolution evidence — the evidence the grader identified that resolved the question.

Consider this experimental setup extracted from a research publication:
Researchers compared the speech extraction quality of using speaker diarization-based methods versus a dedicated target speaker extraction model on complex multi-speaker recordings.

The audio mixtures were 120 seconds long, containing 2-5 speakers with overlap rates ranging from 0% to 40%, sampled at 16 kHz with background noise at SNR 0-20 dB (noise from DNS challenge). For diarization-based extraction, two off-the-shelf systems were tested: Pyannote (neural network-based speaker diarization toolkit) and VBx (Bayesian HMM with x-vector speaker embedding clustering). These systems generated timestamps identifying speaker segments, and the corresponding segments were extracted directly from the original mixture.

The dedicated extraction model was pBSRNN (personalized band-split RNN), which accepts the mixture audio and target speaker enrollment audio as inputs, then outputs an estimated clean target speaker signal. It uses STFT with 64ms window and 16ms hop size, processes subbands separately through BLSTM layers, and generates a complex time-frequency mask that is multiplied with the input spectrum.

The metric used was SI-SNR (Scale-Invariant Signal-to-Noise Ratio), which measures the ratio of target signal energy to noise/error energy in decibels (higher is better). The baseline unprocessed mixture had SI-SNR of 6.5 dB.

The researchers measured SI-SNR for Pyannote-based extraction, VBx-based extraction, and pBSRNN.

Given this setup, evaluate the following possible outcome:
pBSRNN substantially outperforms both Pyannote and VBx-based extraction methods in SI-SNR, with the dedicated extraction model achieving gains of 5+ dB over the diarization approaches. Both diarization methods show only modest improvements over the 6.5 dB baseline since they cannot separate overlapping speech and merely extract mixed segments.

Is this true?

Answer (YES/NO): NO